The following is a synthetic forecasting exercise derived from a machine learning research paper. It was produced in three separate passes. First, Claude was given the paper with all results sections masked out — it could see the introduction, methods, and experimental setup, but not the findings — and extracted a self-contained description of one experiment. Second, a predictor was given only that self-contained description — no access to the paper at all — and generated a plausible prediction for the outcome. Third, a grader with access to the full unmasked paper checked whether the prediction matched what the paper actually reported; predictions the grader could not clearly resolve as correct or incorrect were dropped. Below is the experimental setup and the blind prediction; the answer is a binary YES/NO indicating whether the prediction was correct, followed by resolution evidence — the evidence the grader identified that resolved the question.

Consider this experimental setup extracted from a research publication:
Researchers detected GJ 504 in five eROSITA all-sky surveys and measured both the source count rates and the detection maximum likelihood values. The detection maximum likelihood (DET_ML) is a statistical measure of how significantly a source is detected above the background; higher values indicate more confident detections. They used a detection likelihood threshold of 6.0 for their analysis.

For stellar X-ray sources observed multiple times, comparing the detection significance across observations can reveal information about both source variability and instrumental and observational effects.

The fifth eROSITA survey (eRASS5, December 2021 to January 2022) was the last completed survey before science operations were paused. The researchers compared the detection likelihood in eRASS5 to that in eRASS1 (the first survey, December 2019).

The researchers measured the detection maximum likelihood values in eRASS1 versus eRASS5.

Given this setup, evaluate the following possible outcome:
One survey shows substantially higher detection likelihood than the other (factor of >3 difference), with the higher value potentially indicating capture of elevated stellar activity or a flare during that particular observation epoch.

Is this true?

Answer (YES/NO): NO